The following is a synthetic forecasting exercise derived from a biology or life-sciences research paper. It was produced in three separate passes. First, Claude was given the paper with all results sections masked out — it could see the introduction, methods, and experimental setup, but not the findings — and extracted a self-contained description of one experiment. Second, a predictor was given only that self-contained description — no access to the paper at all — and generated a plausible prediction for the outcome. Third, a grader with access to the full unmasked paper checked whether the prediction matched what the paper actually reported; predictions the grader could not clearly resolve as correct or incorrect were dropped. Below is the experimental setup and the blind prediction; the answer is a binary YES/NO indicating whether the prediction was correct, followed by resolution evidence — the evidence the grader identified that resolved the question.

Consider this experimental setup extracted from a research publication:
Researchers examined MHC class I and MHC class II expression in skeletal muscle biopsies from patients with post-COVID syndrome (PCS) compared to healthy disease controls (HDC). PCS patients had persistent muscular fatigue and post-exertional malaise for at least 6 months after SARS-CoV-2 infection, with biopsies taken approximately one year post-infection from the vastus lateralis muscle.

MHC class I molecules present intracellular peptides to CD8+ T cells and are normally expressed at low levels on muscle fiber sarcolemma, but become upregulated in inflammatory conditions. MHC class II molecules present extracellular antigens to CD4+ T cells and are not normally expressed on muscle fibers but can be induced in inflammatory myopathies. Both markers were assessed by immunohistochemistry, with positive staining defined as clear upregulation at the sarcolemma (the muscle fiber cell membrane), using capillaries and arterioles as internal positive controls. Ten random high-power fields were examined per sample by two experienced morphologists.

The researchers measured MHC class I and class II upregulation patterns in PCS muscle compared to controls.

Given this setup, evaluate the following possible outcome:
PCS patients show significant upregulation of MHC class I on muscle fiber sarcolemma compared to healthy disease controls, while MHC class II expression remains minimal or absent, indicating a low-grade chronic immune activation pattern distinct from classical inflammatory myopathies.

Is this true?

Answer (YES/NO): NO